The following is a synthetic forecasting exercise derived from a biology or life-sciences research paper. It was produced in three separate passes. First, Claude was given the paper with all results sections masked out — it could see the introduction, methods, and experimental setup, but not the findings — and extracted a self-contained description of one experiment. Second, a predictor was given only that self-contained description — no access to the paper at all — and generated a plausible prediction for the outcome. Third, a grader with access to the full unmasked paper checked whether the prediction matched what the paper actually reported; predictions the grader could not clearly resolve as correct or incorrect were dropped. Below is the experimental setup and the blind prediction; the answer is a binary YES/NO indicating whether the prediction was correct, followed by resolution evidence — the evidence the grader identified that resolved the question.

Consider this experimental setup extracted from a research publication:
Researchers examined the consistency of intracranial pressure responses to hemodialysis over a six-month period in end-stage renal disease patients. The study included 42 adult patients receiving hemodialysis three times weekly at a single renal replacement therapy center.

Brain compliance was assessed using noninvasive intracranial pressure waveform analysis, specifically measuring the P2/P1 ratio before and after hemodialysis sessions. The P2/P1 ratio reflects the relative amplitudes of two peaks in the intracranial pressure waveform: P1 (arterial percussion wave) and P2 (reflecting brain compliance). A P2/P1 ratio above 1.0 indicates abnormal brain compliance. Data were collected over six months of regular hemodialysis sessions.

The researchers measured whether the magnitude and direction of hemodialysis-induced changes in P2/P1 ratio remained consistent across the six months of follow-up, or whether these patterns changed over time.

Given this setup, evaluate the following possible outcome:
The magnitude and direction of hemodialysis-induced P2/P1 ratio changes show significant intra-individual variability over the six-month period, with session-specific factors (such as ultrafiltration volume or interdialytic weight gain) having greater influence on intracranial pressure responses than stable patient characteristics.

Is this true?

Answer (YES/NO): NO